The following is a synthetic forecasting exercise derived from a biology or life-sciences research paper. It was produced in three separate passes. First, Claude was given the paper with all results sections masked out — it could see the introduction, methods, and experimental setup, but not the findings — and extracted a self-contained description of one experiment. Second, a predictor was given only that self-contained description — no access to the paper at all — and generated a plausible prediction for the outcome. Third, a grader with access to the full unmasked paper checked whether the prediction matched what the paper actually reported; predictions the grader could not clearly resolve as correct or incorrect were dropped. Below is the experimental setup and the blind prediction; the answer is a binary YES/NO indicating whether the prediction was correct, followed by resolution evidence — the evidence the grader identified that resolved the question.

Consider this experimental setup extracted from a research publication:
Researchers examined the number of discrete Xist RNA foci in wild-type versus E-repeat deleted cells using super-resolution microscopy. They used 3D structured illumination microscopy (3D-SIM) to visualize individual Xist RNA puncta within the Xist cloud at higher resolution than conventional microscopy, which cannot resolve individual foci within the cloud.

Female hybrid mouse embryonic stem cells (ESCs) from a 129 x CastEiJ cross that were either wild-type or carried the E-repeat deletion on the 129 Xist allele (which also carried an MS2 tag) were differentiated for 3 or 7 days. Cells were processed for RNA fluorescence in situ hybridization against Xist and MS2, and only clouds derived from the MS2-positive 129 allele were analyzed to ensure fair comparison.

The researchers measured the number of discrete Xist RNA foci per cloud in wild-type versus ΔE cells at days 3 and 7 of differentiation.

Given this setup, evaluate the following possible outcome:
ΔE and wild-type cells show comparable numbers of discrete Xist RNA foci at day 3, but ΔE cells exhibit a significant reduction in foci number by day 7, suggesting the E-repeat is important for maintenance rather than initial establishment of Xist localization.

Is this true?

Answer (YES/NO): NO